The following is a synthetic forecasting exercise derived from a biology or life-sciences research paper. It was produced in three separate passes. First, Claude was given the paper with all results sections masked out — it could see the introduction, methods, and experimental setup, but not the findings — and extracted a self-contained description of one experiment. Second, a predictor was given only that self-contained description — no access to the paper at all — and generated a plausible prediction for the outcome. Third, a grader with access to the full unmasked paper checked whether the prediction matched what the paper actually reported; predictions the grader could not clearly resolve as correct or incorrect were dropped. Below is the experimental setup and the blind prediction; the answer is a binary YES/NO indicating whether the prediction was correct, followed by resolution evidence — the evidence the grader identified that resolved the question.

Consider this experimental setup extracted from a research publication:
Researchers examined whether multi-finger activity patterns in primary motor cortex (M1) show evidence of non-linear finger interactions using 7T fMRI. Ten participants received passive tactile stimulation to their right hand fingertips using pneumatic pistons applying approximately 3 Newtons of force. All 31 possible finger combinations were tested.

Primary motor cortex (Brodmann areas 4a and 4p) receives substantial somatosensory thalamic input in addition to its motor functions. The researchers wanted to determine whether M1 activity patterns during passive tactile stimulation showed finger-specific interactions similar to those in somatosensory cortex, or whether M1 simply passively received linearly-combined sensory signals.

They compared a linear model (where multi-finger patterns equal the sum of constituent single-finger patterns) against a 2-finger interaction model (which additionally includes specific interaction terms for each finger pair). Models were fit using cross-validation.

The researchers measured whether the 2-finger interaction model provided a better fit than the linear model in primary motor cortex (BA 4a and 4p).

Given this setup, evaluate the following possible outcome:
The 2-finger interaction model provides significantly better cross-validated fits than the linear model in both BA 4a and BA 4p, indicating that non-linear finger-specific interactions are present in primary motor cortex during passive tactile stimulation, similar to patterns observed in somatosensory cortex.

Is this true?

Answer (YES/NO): YES